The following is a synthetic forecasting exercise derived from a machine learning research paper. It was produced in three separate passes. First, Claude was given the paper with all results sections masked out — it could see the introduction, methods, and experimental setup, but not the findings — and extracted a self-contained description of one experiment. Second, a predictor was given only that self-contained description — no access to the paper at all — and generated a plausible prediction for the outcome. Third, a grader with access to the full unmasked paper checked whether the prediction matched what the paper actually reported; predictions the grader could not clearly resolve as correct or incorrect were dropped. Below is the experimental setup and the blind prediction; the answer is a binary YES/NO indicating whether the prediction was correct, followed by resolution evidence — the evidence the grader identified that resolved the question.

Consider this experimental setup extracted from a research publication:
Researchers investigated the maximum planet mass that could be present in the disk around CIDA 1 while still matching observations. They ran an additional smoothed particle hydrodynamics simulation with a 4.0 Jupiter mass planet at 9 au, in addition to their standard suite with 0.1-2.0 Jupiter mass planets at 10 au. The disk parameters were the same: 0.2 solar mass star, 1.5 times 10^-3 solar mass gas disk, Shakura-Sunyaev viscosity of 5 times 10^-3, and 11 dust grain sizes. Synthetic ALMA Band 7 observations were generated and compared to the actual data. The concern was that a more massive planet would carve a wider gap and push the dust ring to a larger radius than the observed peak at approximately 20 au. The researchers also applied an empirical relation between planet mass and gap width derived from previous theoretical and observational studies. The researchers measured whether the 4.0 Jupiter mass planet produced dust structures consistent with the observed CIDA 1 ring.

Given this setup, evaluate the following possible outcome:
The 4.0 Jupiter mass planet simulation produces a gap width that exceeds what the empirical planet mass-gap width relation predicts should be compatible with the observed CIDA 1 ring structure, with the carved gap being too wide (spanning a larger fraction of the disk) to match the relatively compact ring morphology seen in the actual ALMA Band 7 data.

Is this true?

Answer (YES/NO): NO